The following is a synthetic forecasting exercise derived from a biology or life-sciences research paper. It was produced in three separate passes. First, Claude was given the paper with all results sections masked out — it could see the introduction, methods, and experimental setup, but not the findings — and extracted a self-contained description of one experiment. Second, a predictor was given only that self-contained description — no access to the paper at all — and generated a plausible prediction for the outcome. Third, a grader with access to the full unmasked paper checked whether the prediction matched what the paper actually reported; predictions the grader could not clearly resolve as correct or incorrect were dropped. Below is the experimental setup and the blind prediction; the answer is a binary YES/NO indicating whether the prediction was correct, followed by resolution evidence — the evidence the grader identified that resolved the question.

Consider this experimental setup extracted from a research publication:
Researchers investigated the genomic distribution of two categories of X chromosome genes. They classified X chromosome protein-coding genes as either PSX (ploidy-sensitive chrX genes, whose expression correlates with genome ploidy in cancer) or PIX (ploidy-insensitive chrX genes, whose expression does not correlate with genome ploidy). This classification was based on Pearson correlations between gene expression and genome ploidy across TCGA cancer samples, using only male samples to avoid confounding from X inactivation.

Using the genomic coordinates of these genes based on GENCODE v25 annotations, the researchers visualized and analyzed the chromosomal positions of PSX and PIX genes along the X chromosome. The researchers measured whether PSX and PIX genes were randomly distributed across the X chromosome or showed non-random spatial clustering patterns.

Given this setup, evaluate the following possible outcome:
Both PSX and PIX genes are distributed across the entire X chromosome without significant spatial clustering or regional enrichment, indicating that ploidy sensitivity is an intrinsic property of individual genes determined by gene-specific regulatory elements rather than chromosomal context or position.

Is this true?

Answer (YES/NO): NO